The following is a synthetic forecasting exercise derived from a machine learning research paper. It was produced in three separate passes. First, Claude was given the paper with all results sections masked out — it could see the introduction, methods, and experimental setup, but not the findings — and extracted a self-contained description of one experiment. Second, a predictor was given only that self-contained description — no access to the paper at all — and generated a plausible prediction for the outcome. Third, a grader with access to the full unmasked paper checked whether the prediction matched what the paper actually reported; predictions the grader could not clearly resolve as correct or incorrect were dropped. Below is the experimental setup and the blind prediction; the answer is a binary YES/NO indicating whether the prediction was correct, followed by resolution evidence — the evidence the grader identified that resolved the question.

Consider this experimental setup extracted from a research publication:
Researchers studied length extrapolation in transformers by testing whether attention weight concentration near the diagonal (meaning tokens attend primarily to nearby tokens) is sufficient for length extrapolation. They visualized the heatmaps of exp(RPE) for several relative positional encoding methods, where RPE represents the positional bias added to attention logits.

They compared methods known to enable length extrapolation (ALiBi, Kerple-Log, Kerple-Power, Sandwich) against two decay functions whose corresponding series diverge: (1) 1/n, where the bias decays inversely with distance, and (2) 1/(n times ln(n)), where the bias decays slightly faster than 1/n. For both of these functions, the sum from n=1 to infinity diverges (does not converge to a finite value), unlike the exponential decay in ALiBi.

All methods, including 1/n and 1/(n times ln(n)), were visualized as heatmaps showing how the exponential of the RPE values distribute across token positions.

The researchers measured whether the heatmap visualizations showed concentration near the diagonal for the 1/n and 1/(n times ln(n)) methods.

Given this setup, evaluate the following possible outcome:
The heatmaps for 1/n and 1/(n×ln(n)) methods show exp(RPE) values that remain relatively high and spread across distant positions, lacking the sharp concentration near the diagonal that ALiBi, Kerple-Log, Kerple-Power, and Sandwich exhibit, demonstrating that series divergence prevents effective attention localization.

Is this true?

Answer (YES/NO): NO